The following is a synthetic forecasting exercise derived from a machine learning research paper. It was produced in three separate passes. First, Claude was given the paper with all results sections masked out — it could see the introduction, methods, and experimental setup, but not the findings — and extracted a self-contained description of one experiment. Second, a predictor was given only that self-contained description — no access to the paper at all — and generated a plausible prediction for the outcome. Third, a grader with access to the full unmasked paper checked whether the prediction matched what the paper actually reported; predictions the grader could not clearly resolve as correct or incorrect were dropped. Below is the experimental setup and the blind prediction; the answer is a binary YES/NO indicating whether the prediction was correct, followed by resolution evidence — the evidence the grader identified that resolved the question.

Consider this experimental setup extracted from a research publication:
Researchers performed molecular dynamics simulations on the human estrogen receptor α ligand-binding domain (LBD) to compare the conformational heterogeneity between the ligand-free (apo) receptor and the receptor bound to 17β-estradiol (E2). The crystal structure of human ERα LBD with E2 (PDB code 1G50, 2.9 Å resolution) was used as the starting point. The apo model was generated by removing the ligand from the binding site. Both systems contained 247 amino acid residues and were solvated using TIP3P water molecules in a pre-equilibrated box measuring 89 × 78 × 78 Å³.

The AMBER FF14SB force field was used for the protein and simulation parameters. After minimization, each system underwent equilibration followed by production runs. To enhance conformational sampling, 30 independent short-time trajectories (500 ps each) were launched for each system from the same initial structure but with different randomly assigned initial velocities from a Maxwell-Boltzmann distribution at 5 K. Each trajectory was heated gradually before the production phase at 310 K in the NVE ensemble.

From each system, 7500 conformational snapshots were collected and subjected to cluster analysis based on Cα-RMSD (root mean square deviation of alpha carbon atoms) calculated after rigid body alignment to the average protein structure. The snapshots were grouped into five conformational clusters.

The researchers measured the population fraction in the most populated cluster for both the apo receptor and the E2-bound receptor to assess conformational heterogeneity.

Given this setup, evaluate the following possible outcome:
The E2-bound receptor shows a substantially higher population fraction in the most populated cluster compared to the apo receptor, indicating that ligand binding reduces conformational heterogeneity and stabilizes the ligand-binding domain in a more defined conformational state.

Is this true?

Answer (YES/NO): NO